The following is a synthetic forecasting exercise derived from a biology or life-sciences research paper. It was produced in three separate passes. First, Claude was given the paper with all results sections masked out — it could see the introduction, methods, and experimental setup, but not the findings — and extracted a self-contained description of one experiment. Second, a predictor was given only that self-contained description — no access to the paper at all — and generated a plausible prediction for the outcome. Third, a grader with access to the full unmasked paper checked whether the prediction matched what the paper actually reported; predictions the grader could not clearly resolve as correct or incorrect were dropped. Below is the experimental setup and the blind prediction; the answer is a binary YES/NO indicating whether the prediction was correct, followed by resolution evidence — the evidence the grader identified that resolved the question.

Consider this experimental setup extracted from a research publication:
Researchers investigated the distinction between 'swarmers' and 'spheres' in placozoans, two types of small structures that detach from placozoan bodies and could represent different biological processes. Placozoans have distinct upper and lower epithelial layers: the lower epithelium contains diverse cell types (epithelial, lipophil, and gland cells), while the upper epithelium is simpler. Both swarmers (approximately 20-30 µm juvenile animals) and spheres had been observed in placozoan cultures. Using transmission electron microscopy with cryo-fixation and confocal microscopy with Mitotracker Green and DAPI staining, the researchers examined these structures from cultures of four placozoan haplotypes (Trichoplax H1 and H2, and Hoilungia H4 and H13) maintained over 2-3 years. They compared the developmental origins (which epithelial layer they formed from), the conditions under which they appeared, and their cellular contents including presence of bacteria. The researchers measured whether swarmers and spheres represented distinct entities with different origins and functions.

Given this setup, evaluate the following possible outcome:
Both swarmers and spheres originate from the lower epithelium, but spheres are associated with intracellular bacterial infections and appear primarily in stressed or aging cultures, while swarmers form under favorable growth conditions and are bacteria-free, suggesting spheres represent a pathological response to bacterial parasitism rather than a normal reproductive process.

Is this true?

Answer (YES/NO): NO